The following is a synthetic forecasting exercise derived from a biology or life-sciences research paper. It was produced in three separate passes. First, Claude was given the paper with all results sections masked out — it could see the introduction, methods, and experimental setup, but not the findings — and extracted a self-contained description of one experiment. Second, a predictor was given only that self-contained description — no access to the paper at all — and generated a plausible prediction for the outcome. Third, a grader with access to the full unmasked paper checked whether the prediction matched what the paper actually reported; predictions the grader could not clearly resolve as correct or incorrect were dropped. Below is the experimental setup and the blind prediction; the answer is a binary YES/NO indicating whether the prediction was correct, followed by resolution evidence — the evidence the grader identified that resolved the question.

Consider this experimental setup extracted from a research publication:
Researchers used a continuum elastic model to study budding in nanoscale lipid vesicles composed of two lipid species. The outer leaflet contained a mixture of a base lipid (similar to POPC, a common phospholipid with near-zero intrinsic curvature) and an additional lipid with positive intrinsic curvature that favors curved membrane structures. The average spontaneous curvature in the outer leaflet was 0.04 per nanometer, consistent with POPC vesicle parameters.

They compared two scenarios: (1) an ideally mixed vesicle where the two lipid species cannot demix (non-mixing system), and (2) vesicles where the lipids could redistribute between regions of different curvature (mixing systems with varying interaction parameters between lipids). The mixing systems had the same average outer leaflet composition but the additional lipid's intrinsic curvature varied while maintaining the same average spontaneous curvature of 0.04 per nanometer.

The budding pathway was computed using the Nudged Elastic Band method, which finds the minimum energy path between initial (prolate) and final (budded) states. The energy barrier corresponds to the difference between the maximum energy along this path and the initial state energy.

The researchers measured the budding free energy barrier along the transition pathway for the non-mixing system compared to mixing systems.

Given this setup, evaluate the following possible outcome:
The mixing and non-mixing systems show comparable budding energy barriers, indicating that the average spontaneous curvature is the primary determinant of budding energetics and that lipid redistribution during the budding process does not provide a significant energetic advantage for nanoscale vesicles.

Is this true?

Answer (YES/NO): NO